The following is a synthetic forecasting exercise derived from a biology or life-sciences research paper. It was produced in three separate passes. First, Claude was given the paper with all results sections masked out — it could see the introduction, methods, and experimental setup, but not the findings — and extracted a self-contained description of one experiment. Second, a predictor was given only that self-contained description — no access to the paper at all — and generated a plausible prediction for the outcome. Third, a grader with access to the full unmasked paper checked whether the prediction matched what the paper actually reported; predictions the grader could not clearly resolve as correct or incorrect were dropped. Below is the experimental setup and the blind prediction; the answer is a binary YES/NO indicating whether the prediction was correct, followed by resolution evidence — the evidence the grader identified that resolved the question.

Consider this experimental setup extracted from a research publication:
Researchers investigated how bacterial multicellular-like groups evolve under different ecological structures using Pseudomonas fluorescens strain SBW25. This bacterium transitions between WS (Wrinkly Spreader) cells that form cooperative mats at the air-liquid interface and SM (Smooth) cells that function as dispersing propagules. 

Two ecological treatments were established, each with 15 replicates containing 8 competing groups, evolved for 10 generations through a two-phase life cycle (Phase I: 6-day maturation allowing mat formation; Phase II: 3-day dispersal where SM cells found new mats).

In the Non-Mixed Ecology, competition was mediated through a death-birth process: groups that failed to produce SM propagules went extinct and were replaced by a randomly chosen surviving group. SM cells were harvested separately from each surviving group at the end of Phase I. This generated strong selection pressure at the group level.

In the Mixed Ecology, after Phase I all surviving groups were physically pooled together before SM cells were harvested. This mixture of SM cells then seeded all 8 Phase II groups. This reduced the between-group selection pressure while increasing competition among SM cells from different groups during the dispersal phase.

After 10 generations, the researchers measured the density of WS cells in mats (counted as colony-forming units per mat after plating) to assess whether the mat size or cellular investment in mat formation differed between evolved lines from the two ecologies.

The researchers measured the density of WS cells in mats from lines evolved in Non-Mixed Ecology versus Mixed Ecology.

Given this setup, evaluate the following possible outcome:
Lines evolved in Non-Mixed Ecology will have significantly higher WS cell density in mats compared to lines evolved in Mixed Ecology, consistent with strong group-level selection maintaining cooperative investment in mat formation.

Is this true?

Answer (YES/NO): NO